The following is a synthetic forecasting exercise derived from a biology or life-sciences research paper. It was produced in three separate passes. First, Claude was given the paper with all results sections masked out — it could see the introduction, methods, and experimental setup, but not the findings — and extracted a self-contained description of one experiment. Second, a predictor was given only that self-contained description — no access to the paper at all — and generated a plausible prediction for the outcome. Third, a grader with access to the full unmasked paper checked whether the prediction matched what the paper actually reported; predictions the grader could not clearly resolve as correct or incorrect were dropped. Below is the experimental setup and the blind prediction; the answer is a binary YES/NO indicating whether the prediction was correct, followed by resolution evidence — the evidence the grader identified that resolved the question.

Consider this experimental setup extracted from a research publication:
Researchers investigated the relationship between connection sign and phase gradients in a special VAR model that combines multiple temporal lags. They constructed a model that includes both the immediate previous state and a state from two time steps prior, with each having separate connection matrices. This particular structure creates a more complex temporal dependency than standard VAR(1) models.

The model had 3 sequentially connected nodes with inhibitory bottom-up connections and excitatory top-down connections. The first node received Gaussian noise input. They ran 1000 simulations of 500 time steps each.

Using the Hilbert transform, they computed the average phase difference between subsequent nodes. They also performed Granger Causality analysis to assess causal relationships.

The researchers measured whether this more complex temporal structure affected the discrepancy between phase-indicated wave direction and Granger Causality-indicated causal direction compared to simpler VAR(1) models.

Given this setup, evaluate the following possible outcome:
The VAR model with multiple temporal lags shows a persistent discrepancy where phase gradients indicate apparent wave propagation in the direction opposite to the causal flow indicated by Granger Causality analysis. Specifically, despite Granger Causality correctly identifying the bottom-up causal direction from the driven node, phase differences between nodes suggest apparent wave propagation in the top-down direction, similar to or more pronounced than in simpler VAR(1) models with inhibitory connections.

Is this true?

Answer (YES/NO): YES